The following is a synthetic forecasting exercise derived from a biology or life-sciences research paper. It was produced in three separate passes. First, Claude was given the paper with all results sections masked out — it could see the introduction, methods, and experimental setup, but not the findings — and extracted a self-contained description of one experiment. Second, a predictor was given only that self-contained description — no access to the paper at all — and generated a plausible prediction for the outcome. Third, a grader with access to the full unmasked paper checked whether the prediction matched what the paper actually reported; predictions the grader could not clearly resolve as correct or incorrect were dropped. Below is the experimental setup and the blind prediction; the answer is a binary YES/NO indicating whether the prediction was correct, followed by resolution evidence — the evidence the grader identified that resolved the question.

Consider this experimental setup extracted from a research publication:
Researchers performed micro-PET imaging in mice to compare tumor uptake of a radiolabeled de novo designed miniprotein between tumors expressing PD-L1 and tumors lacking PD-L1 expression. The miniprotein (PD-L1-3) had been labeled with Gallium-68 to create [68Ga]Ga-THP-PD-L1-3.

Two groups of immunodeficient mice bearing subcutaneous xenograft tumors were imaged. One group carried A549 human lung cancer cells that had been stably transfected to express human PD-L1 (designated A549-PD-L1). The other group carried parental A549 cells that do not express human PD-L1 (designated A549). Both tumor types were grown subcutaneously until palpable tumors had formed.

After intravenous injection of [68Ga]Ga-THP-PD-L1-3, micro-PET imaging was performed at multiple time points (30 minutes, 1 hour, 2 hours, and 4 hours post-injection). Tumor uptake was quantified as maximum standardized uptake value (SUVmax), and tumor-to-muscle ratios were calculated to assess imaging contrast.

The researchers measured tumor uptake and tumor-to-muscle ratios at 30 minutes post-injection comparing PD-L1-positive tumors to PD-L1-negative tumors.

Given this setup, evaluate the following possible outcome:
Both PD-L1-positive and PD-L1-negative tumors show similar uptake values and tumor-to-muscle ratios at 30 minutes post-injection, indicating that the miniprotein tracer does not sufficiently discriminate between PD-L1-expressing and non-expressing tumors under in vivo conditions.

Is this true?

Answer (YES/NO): NO